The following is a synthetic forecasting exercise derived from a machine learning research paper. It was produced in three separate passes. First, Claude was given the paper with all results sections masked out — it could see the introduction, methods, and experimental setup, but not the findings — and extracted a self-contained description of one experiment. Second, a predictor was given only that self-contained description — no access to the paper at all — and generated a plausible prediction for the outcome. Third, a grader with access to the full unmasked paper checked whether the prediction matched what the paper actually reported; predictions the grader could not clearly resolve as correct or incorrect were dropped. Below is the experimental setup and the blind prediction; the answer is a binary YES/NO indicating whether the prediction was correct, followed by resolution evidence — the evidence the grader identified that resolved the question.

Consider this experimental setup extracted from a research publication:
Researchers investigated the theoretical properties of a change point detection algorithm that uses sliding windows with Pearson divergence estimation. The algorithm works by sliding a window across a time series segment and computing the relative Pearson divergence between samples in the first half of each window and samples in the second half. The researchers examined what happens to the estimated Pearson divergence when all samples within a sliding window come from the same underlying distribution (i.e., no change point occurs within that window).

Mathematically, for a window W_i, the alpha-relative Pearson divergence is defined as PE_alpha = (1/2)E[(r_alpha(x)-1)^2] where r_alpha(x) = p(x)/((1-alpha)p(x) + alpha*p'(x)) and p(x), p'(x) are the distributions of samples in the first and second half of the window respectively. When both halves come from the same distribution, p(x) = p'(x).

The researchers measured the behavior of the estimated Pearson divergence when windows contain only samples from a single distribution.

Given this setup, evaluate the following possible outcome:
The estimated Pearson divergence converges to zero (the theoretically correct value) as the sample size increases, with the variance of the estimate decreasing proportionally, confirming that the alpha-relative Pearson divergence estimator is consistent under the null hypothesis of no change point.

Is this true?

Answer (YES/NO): YES